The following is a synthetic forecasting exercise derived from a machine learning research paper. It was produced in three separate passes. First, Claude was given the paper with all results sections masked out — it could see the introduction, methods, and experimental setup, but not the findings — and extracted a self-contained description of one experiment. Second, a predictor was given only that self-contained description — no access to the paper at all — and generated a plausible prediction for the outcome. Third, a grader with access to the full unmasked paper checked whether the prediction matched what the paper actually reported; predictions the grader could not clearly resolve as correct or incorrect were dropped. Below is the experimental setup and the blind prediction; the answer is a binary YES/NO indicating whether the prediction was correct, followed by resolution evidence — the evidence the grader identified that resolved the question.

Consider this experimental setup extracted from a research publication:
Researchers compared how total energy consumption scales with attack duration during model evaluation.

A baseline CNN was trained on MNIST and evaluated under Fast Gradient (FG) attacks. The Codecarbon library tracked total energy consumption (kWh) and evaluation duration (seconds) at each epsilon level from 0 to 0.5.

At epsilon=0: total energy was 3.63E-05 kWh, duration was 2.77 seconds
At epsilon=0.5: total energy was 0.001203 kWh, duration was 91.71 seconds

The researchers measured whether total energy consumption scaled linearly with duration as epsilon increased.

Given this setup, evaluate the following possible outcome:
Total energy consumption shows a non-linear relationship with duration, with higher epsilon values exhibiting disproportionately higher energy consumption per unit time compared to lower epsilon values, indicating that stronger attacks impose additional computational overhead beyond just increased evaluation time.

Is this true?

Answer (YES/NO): NO